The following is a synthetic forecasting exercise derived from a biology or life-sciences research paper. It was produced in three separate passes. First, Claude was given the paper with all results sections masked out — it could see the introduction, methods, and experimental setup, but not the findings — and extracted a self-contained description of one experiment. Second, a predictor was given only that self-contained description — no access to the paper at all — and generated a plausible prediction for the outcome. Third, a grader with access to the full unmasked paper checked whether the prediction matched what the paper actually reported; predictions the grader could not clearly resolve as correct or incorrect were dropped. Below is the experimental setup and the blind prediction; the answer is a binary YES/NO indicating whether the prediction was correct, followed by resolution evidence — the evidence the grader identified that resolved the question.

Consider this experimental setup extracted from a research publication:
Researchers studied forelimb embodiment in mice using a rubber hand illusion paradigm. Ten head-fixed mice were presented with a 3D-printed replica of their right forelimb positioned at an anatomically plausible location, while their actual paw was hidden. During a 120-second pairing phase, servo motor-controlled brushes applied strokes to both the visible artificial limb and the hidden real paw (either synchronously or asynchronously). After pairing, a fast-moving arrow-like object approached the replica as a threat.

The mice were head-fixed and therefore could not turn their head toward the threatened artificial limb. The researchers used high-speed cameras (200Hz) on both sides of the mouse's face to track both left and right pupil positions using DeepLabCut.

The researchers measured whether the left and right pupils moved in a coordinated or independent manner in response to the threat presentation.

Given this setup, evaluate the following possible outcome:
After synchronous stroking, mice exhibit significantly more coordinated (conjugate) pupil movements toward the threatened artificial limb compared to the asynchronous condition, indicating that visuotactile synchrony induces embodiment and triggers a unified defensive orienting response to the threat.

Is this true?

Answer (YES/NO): YES